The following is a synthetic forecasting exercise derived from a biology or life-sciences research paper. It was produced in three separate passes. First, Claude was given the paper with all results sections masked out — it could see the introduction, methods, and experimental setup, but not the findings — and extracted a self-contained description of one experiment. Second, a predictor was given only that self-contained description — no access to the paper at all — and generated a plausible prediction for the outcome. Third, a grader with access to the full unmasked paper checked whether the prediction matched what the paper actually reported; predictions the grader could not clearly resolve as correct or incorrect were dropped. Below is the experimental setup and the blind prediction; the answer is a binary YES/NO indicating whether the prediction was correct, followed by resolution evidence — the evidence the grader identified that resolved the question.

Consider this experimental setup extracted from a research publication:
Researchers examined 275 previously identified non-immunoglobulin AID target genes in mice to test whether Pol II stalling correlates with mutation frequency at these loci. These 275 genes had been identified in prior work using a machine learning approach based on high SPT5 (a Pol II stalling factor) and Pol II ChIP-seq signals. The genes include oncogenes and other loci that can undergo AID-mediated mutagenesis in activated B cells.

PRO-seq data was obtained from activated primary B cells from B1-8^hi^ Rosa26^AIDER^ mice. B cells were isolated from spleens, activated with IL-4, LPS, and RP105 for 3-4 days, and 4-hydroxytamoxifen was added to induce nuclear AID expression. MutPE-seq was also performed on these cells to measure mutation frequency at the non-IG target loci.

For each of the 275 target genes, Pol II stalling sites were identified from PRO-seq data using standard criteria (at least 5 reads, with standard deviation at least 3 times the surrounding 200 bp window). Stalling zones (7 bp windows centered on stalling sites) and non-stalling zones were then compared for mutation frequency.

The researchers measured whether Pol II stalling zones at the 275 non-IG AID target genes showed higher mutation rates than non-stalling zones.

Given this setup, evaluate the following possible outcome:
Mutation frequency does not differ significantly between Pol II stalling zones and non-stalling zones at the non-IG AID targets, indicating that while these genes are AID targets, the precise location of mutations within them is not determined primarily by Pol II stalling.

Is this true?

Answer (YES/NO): YES